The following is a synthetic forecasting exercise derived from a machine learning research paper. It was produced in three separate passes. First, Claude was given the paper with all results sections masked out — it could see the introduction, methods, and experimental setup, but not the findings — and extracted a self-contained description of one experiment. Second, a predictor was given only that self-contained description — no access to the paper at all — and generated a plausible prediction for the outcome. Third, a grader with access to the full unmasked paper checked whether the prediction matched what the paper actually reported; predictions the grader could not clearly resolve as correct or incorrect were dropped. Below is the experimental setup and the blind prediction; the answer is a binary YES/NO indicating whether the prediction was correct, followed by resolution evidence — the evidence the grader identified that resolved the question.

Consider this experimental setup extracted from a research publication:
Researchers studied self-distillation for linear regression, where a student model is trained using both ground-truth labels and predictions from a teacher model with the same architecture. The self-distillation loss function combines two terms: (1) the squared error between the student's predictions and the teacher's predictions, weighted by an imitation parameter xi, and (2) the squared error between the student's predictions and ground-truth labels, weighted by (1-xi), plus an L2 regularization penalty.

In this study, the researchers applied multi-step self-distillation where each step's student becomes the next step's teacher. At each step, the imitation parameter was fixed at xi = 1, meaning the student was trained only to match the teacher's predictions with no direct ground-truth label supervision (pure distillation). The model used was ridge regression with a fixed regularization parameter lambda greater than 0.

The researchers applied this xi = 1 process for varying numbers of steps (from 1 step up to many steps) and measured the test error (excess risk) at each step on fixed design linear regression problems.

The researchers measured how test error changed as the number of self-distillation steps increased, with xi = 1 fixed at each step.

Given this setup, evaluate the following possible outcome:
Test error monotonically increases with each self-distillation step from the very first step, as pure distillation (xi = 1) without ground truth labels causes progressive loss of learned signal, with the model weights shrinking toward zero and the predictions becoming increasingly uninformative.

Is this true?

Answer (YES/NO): NO